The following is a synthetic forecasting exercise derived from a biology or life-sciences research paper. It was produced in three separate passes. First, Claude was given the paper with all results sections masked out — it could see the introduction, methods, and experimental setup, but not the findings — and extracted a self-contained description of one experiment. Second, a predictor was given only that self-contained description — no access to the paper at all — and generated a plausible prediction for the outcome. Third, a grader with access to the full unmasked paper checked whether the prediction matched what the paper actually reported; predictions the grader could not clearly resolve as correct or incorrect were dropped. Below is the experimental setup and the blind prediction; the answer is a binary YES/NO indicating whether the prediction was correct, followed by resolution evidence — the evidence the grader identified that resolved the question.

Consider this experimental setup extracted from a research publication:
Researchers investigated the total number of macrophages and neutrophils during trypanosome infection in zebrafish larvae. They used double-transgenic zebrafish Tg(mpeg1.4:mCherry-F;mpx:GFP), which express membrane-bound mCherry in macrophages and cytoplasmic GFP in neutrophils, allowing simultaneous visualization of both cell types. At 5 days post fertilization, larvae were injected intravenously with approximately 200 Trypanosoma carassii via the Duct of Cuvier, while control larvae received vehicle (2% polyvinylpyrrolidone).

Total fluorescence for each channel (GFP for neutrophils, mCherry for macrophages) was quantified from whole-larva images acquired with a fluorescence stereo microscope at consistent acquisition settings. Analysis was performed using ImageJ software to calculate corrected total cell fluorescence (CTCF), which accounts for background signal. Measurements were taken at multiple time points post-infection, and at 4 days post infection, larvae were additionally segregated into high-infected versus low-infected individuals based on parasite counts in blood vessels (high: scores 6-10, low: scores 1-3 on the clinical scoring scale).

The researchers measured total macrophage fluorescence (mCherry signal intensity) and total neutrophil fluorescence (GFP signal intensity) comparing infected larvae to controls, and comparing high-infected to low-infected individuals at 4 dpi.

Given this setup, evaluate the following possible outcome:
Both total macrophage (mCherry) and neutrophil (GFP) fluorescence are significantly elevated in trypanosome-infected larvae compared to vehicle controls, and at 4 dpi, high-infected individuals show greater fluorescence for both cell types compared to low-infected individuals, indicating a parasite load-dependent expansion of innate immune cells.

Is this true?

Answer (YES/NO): NO